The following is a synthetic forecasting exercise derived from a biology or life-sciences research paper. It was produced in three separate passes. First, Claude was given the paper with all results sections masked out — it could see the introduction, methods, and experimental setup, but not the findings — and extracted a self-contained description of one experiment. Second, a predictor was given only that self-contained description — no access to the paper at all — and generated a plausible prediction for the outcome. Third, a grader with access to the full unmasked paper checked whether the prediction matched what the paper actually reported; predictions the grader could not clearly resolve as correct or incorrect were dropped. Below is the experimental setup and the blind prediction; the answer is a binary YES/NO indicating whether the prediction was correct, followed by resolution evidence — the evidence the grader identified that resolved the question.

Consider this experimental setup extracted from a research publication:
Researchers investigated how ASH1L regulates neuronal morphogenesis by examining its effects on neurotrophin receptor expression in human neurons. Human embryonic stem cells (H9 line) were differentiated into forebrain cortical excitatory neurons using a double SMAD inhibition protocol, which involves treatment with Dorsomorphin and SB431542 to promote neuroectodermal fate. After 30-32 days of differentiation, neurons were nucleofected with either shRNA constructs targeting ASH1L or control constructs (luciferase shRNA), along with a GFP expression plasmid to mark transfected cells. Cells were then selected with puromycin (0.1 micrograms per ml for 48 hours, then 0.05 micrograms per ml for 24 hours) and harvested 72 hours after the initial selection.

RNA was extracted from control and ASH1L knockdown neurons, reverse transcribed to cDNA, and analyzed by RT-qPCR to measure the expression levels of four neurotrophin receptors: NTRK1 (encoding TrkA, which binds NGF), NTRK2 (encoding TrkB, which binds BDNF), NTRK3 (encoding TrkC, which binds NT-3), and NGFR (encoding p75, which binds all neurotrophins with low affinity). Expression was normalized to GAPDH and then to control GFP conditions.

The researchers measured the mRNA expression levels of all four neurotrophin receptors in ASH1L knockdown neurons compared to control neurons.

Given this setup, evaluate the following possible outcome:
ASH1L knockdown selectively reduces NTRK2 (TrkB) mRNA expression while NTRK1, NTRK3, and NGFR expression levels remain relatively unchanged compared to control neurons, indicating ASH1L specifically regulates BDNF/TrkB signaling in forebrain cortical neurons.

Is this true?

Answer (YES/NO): YES